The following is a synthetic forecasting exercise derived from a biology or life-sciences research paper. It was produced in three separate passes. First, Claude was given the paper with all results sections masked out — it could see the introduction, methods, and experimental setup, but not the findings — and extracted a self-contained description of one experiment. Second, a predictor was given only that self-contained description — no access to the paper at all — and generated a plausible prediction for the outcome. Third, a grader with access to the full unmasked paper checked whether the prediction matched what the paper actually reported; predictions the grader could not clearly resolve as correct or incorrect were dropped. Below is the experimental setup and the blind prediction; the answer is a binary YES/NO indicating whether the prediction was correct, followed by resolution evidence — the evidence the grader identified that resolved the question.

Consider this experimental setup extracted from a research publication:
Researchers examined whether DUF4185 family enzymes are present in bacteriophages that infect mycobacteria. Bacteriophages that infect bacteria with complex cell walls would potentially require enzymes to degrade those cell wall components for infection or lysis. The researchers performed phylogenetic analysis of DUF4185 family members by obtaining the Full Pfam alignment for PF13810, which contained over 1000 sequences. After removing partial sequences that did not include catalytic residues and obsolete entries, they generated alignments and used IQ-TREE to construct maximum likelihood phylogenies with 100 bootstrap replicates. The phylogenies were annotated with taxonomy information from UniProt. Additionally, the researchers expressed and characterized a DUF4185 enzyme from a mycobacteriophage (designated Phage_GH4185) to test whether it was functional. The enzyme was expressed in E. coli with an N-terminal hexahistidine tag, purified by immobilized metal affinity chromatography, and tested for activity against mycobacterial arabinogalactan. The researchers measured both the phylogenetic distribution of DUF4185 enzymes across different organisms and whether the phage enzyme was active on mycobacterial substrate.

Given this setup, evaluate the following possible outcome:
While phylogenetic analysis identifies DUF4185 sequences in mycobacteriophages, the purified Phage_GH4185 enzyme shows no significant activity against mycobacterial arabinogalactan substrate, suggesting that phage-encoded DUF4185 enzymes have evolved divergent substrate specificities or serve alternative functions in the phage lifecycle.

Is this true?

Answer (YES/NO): NO